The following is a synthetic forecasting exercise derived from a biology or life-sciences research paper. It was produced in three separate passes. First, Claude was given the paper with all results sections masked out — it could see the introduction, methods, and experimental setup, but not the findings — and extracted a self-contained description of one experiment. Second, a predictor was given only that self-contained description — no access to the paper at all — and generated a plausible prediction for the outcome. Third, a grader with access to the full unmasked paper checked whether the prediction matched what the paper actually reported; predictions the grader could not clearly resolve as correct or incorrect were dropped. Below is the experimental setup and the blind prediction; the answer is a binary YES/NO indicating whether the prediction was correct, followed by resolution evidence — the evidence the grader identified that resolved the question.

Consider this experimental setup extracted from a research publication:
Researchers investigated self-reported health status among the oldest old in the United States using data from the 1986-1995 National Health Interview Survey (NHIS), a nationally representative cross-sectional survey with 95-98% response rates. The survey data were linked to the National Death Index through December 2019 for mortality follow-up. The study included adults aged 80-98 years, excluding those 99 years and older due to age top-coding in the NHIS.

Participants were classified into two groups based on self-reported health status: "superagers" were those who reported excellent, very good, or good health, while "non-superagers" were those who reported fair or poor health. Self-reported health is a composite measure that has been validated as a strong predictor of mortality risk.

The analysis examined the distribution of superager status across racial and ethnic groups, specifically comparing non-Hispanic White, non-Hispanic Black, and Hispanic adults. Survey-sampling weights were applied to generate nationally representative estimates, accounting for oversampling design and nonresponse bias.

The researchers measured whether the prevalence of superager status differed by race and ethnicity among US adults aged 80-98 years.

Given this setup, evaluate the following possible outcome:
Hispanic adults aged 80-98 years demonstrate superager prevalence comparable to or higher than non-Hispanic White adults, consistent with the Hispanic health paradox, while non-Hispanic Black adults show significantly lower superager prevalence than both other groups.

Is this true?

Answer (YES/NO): NO